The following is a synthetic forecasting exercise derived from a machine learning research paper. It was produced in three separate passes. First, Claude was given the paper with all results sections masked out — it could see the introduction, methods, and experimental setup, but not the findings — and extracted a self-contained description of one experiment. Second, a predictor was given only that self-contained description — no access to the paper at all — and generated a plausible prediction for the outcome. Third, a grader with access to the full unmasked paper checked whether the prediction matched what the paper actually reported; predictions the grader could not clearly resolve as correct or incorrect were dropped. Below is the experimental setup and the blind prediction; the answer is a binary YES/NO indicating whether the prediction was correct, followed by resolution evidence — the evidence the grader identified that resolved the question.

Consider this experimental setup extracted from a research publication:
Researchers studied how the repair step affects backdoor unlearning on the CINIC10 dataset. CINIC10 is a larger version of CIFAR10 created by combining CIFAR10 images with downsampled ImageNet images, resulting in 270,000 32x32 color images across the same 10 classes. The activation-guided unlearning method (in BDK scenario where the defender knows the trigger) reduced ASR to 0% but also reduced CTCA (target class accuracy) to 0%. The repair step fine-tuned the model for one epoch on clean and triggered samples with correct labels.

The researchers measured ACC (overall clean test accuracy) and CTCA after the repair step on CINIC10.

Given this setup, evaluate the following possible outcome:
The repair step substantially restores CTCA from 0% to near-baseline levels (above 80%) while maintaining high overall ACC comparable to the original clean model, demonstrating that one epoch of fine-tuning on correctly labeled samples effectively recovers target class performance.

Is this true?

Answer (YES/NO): NO